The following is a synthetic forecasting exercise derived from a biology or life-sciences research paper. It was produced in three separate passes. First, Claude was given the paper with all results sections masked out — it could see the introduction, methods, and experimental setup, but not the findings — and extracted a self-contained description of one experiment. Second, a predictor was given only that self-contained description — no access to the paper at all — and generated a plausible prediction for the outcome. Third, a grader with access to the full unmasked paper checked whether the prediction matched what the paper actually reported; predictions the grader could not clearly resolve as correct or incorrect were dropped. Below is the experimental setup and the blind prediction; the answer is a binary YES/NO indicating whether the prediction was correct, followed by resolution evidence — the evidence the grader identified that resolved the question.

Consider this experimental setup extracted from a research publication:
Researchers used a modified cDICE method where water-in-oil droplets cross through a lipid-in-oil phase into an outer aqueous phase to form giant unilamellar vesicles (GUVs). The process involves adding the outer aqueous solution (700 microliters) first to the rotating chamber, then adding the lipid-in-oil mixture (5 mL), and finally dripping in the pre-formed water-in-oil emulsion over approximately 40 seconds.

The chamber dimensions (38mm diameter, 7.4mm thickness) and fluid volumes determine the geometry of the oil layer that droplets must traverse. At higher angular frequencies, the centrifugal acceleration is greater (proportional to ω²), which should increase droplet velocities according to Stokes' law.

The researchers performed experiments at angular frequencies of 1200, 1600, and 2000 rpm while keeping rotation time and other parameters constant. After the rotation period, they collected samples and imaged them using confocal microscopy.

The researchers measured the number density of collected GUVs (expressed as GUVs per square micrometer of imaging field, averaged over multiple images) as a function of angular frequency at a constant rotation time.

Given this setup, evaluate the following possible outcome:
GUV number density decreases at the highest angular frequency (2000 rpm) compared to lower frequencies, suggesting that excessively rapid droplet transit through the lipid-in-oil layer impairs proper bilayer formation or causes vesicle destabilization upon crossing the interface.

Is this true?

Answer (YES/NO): NO